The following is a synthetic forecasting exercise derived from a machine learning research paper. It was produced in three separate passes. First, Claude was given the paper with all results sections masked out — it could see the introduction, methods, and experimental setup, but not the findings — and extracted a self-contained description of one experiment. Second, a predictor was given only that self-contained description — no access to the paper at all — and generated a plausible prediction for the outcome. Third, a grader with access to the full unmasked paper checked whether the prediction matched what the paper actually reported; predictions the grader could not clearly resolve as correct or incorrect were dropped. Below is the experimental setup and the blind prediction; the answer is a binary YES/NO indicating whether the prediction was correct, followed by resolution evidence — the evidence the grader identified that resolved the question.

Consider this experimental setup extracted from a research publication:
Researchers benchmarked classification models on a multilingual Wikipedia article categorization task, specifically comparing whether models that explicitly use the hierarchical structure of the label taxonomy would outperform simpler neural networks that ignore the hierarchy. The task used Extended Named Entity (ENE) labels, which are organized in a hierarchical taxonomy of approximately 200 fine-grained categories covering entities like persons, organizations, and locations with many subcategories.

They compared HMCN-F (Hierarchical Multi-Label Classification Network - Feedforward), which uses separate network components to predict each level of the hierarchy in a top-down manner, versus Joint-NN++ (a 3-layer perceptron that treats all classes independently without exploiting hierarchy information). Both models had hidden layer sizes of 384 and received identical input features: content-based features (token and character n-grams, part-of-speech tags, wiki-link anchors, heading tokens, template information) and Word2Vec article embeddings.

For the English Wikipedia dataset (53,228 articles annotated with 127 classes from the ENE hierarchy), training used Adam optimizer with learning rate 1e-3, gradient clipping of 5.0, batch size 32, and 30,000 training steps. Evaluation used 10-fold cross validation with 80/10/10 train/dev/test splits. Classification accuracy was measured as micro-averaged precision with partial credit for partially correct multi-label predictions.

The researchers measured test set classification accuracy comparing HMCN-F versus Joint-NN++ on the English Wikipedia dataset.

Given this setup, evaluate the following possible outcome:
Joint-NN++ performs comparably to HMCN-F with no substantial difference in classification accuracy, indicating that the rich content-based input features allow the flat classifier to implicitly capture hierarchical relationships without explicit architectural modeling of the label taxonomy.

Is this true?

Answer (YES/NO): NO